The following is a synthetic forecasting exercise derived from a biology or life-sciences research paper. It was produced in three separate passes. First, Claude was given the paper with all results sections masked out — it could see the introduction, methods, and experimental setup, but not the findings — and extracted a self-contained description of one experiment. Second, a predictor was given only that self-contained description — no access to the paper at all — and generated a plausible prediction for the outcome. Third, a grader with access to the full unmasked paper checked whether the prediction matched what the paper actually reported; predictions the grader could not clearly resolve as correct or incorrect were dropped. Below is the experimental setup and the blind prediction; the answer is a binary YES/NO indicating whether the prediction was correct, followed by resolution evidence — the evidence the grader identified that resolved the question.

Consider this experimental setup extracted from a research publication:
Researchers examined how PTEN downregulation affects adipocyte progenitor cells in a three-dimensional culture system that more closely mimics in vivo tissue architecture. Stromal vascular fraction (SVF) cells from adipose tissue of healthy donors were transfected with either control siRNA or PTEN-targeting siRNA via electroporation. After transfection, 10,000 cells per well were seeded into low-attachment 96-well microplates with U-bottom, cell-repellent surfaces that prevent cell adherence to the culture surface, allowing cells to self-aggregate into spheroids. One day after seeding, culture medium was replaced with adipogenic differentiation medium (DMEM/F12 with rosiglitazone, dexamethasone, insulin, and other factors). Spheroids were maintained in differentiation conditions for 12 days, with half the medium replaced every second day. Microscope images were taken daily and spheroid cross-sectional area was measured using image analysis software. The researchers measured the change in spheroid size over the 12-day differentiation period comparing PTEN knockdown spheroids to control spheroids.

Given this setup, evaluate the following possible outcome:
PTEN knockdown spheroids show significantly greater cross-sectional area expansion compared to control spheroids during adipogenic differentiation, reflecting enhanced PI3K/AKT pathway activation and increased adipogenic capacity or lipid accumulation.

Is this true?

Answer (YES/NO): YES